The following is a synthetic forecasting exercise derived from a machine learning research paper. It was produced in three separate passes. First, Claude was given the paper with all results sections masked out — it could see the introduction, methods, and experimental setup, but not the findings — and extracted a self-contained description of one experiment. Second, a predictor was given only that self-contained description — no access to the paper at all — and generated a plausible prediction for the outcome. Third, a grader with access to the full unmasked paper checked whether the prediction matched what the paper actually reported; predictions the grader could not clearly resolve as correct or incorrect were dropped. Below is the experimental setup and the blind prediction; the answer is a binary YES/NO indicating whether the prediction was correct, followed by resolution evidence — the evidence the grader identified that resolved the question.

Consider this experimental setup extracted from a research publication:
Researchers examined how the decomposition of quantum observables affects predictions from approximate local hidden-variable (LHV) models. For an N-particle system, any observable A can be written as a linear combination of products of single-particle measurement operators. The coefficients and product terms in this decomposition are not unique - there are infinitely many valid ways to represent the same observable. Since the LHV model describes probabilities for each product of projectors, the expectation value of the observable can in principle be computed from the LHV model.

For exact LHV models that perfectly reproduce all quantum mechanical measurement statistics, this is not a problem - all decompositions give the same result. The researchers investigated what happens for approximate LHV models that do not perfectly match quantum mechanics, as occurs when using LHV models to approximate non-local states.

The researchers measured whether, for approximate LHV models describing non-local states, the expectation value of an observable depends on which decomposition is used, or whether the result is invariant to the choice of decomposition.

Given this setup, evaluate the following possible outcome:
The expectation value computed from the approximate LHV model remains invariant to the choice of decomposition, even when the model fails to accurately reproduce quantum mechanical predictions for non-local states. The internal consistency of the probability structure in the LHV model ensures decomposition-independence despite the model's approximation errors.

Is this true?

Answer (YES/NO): NO